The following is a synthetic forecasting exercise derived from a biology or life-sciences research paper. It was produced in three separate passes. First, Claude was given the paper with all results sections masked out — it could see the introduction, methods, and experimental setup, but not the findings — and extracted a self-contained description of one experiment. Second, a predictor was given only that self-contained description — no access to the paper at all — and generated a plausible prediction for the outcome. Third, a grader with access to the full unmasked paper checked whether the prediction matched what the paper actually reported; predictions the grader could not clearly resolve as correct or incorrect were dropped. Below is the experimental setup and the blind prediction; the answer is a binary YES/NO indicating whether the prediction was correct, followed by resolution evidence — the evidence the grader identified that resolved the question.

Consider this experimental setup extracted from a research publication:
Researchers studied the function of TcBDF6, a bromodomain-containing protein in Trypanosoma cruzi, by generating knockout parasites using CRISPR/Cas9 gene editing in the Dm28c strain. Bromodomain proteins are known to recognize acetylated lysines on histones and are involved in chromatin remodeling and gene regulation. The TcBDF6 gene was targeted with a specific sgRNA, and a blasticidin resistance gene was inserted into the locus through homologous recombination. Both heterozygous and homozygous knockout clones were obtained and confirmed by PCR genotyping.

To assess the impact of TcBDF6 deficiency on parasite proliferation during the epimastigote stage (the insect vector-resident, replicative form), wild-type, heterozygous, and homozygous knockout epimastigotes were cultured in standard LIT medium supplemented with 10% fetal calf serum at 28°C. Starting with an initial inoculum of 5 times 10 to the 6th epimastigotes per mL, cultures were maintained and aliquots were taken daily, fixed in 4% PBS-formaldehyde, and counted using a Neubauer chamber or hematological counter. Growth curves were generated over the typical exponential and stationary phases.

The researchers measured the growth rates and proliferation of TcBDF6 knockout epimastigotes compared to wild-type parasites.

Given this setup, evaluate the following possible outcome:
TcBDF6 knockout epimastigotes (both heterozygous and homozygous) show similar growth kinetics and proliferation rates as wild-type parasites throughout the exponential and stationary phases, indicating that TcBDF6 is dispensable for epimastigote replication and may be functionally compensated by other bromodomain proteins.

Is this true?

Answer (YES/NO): NO